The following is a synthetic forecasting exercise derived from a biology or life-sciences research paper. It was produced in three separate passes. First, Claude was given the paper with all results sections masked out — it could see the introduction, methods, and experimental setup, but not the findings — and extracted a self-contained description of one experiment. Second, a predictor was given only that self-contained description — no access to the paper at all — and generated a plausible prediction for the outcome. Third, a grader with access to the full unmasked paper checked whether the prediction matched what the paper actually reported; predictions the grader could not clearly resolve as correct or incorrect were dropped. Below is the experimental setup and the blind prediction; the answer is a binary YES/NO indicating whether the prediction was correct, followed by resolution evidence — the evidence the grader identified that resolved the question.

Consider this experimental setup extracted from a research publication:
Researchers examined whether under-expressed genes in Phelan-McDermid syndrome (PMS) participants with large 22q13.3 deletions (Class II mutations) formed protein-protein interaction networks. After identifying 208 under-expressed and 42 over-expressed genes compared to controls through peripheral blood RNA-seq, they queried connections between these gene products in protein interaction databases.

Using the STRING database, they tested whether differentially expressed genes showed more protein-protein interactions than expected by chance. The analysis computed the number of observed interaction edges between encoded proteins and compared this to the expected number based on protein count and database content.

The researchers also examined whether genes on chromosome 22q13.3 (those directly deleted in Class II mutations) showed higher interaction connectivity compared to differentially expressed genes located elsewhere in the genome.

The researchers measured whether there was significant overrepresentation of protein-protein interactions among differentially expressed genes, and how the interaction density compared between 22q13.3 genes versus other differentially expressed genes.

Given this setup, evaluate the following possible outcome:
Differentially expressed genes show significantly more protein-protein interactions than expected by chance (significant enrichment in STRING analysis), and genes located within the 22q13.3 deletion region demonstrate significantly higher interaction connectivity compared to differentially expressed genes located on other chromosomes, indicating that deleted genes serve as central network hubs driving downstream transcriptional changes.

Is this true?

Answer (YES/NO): NO